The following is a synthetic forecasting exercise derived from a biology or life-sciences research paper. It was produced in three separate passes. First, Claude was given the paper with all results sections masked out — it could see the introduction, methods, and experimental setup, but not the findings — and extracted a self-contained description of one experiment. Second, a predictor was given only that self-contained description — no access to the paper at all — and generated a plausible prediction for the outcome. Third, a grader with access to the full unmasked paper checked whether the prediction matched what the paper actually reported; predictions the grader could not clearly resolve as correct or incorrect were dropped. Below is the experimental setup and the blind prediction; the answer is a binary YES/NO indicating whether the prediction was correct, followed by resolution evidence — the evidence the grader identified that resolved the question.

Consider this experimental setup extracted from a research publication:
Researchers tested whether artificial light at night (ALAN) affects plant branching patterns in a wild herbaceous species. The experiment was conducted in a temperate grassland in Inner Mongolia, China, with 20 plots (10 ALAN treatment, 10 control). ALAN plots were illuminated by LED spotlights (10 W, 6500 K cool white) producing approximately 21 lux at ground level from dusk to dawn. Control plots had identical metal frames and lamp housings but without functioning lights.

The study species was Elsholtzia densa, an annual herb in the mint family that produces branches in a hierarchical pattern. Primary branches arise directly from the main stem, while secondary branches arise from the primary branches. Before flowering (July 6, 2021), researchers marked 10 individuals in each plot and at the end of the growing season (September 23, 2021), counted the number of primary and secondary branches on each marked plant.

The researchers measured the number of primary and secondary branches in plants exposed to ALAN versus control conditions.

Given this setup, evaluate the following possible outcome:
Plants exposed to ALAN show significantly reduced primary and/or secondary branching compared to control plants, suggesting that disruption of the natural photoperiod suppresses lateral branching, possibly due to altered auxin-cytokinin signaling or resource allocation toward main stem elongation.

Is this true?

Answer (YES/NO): YES